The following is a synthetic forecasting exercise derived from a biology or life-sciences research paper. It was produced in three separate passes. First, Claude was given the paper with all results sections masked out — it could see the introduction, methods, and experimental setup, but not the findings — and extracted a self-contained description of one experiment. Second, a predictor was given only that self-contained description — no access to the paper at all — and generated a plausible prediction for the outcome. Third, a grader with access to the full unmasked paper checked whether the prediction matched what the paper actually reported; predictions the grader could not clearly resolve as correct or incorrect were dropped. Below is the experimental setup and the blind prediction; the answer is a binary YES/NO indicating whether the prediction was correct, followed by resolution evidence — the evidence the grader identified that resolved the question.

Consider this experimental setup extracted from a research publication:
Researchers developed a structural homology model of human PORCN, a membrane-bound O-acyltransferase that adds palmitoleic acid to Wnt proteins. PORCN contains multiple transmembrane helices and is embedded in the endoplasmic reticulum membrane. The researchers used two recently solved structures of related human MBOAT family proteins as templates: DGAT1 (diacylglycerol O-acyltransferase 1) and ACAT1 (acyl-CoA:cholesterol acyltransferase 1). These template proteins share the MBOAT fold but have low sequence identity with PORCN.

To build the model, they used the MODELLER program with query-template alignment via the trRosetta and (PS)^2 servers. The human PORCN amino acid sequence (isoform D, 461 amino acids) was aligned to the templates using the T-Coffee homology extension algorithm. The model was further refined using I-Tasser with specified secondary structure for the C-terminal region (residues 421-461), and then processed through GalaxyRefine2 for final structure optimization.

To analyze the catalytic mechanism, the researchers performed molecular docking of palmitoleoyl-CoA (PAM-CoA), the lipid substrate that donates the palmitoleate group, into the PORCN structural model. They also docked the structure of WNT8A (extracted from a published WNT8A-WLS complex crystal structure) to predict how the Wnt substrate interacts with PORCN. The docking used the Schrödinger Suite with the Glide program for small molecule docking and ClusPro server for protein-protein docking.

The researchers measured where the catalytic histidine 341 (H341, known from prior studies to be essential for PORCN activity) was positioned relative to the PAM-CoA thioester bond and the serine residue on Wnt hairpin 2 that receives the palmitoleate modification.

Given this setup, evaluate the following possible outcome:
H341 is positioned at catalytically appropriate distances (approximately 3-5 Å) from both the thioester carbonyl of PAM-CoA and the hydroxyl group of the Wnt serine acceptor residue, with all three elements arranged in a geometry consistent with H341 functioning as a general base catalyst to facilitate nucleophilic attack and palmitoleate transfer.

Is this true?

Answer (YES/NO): NO